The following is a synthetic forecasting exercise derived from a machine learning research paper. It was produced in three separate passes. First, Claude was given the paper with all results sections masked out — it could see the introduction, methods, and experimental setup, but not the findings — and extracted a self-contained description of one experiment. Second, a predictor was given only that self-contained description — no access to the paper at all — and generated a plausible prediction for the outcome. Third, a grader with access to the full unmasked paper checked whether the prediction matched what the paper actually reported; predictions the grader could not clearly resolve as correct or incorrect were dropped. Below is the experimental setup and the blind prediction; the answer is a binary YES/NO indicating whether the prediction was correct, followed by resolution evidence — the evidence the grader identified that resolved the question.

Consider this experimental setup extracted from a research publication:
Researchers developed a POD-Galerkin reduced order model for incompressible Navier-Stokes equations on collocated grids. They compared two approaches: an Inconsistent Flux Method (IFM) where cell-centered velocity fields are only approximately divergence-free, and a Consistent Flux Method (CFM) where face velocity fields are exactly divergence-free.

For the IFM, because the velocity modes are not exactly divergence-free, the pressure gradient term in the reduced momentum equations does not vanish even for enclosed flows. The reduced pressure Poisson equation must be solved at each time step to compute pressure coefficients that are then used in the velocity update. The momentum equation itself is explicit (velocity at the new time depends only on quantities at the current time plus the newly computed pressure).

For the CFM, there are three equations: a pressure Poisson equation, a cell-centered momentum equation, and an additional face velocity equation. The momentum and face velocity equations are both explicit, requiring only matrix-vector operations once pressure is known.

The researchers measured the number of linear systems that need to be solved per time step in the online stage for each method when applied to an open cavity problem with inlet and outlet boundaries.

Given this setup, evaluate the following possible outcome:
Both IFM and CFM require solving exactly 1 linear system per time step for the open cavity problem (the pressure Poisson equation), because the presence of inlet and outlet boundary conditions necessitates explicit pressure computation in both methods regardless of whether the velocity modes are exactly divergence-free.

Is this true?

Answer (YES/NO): YES